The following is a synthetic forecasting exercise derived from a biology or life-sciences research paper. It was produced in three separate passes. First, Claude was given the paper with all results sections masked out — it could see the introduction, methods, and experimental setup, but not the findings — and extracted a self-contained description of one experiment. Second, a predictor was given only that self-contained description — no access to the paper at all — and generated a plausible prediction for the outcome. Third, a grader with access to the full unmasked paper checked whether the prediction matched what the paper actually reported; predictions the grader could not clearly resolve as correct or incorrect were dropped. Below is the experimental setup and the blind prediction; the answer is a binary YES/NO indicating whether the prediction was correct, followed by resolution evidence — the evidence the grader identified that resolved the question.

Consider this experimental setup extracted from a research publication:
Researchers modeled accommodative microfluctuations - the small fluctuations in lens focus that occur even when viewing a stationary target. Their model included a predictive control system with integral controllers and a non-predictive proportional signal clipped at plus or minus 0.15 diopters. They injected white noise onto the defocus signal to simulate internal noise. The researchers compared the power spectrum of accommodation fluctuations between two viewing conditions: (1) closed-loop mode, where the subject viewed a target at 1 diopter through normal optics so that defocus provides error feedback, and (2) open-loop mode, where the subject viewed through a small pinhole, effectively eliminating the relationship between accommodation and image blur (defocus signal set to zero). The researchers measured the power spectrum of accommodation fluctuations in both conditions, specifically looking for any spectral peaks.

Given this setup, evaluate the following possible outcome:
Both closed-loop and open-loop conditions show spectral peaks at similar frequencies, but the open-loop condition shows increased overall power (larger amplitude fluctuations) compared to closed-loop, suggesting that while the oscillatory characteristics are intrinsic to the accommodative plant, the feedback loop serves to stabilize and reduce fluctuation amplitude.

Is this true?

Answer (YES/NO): NO